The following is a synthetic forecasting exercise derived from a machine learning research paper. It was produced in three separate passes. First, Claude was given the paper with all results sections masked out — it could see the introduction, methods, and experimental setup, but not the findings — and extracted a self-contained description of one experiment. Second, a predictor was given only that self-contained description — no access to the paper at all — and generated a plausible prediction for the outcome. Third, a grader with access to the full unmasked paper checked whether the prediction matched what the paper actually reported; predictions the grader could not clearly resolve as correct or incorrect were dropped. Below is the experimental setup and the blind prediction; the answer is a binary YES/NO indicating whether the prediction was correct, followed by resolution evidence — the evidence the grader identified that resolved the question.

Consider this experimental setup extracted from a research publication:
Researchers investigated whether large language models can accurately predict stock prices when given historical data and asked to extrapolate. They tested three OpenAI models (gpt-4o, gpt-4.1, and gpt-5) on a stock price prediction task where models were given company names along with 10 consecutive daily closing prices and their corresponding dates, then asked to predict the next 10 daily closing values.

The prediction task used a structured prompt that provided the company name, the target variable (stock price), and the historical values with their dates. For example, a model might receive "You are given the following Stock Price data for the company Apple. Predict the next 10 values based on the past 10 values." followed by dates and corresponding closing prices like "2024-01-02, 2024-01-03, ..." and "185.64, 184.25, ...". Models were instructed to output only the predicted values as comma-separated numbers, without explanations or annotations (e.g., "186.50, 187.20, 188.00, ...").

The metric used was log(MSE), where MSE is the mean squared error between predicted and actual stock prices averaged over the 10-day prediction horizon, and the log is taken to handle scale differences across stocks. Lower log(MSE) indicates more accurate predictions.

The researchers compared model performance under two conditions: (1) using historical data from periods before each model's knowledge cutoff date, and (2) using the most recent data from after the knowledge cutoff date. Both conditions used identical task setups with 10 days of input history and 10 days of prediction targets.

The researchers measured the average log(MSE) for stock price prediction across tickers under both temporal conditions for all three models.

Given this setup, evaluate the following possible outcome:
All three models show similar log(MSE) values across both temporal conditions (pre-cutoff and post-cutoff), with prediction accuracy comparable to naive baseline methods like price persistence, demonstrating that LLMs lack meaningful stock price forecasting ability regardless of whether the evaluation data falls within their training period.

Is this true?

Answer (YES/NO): NO